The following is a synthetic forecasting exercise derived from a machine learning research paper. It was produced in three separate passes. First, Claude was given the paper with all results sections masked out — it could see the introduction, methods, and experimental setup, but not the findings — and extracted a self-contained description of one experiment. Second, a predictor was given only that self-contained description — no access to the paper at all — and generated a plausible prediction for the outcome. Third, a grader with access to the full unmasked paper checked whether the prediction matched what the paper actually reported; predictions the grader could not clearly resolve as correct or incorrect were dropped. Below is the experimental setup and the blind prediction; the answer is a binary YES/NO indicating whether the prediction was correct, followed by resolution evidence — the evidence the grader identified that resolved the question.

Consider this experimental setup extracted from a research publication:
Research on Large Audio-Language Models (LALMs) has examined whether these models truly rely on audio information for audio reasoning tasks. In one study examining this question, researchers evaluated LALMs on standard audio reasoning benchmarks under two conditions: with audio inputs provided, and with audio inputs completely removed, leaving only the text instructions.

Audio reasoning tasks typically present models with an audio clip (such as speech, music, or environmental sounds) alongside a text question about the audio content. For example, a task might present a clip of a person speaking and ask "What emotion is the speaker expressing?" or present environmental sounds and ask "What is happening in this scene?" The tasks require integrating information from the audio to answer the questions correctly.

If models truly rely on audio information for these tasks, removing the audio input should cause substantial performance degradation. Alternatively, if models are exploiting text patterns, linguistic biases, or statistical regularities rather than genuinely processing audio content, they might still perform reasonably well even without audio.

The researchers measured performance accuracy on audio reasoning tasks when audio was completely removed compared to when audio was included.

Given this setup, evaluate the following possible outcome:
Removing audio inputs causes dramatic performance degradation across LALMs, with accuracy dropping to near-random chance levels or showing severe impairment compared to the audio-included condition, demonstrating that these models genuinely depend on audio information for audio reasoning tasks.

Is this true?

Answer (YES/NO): NO